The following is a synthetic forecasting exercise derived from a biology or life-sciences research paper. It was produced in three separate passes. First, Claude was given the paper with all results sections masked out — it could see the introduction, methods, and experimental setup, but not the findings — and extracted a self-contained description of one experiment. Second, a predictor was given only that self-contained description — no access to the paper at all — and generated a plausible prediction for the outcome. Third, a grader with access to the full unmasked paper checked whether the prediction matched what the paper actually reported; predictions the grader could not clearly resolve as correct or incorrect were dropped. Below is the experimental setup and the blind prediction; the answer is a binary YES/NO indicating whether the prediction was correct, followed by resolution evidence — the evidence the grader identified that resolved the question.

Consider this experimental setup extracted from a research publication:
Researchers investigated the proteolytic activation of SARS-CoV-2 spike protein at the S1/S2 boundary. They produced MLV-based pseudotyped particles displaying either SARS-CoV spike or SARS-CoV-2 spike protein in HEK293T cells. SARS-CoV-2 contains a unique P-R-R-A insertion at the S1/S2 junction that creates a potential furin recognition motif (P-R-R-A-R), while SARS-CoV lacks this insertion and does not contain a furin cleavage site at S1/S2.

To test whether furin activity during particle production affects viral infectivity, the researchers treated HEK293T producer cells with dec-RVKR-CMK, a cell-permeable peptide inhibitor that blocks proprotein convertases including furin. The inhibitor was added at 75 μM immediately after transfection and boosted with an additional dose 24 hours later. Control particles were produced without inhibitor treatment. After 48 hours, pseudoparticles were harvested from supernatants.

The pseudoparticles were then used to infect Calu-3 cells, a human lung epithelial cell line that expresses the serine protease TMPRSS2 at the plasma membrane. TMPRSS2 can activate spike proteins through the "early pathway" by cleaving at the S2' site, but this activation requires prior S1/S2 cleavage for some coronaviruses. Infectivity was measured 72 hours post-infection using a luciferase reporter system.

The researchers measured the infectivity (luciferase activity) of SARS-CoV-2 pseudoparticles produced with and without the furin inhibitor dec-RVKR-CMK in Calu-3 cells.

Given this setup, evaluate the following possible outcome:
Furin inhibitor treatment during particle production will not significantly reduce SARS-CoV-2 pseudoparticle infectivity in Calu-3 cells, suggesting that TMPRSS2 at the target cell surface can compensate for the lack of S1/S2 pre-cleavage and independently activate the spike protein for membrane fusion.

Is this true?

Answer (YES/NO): NO